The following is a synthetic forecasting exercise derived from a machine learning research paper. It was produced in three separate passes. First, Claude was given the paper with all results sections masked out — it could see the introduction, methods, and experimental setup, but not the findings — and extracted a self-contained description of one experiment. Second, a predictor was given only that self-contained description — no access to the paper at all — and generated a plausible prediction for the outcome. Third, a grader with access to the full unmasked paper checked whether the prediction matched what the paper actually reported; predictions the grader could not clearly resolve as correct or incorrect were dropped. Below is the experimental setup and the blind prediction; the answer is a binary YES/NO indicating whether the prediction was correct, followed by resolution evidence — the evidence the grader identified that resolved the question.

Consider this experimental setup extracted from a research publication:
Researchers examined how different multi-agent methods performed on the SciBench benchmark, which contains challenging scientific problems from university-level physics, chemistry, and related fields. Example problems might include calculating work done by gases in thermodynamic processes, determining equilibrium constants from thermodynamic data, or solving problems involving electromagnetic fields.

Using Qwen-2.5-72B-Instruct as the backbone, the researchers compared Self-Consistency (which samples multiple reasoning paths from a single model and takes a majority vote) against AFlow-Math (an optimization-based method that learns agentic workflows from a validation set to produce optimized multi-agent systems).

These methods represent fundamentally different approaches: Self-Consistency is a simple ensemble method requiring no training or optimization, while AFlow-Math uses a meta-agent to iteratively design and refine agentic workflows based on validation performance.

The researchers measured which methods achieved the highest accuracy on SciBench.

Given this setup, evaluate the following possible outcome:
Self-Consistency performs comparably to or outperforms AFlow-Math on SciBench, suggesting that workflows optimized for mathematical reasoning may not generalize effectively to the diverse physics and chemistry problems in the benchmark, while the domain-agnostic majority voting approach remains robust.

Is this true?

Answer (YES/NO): YES